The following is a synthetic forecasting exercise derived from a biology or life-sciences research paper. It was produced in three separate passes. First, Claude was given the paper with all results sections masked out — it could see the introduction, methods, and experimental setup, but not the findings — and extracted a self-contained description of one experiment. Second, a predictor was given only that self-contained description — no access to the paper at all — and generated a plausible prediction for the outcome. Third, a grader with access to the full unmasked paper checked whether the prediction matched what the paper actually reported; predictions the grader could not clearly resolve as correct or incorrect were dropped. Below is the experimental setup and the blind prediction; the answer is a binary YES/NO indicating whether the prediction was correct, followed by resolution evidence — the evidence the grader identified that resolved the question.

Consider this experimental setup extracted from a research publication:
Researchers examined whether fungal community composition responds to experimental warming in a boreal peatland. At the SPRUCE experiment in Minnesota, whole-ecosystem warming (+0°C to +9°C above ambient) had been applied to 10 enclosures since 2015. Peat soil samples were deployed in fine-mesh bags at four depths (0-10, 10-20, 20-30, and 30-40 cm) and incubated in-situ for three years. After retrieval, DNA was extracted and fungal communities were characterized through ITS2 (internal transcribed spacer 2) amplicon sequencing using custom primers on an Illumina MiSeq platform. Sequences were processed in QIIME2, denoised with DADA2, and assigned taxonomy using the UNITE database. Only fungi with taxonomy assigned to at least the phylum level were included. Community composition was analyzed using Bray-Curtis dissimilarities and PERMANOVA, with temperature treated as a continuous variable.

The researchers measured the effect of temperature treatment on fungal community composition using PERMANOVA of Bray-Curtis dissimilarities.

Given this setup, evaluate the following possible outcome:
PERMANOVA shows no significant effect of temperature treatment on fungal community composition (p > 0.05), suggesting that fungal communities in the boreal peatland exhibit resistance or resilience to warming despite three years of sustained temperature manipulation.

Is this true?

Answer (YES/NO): NO